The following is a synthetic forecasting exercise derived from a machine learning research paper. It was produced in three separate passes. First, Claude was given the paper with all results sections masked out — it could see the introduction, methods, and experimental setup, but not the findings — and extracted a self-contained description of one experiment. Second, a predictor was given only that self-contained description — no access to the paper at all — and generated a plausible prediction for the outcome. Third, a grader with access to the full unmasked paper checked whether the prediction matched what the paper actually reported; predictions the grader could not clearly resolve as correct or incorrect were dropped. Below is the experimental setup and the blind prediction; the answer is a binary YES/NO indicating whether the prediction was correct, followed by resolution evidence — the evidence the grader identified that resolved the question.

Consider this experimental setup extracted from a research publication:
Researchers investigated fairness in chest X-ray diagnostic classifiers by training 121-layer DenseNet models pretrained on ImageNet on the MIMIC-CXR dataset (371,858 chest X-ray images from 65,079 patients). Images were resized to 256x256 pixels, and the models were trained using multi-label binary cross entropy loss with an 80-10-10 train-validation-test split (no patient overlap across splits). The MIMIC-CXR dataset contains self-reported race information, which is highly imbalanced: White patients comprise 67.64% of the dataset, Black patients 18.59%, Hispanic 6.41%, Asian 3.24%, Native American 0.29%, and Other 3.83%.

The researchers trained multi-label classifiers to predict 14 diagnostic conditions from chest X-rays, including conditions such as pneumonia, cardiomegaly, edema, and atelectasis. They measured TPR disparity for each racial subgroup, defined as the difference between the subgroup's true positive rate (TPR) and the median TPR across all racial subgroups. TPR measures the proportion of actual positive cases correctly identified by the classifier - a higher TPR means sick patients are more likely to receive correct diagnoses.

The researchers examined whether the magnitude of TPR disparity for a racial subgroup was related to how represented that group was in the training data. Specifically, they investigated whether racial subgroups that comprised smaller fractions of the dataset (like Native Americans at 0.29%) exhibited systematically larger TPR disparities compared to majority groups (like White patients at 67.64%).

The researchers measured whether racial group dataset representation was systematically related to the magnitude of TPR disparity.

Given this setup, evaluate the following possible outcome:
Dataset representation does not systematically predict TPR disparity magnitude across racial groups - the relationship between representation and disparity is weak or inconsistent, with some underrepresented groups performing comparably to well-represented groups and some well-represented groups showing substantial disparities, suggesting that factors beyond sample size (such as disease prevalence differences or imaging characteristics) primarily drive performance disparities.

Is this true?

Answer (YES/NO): NO